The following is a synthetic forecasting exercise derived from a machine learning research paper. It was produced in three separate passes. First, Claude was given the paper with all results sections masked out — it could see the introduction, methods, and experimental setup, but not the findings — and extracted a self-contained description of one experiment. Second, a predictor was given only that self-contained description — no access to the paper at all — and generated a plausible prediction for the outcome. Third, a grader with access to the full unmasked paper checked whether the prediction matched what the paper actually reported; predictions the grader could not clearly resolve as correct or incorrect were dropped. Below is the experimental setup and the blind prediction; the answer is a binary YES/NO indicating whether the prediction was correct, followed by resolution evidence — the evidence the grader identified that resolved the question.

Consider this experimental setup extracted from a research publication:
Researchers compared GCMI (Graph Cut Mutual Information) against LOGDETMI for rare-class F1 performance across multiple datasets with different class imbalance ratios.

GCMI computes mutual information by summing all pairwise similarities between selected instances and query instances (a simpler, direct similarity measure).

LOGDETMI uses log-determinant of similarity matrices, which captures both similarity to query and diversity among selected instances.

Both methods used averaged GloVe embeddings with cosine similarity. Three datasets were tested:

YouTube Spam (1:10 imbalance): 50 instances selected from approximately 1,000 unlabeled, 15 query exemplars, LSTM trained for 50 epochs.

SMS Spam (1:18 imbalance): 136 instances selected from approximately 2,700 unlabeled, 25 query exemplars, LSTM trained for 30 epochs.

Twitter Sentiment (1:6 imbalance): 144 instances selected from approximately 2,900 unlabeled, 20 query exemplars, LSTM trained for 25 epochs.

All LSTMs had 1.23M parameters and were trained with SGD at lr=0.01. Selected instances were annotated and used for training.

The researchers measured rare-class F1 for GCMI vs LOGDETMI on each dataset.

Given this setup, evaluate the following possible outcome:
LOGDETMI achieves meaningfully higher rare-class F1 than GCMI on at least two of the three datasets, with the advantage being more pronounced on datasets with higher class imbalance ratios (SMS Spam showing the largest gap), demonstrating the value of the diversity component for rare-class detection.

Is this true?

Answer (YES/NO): NO